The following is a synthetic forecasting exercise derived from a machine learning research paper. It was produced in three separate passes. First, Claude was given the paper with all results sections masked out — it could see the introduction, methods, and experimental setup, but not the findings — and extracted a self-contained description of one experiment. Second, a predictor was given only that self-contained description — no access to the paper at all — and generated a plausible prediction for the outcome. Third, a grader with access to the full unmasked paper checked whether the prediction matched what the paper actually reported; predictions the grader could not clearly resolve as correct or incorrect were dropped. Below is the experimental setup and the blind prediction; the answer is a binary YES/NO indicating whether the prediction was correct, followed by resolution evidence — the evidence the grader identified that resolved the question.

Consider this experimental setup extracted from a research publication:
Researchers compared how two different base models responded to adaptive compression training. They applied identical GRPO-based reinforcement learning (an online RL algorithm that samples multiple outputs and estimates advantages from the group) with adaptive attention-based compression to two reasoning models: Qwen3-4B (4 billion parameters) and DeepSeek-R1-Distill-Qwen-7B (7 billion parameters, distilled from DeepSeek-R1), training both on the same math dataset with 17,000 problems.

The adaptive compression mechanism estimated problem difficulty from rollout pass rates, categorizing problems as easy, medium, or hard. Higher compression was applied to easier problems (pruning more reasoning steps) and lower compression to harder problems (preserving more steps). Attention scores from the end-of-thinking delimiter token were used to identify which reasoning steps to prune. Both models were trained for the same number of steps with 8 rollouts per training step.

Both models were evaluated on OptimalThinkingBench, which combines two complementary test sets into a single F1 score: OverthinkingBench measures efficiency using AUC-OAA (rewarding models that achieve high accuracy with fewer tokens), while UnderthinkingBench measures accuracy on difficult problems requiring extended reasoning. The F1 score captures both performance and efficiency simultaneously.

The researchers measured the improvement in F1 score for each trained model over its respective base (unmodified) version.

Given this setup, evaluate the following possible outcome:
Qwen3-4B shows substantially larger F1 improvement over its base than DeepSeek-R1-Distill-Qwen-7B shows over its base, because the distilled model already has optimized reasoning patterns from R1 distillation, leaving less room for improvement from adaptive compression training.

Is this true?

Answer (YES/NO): NO